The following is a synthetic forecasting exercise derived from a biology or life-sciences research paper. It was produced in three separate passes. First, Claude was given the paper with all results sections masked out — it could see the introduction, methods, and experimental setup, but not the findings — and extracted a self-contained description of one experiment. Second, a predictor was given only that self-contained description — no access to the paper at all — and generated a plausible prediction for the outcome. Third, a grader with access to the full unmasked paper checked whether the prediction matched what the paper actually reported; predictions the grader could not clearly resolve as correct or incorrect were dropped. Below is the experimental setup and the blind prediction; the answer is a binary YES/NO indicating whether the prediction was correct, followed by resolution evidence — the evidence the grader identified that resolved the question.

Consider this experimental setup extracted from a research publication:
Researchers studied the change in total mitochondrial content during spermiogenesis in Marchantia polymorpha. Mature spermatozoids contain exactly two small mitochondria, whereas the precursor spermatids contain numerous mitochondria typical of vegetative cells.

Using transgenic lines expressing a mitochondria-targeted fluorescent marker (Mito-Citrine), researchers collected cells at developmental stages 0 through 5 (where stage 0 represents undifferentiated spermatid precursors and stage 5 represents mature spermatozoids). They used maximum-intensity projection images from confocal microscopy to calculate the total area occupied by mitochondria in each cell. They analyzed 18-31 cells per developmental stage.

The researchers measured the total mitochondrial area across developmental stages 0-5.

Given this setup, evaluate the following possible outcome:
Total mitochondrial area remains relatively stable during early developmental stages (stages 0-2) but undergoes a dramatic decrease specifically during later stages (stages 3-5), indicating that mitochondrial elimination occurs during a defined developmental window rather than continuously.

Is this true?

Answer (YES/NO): NO